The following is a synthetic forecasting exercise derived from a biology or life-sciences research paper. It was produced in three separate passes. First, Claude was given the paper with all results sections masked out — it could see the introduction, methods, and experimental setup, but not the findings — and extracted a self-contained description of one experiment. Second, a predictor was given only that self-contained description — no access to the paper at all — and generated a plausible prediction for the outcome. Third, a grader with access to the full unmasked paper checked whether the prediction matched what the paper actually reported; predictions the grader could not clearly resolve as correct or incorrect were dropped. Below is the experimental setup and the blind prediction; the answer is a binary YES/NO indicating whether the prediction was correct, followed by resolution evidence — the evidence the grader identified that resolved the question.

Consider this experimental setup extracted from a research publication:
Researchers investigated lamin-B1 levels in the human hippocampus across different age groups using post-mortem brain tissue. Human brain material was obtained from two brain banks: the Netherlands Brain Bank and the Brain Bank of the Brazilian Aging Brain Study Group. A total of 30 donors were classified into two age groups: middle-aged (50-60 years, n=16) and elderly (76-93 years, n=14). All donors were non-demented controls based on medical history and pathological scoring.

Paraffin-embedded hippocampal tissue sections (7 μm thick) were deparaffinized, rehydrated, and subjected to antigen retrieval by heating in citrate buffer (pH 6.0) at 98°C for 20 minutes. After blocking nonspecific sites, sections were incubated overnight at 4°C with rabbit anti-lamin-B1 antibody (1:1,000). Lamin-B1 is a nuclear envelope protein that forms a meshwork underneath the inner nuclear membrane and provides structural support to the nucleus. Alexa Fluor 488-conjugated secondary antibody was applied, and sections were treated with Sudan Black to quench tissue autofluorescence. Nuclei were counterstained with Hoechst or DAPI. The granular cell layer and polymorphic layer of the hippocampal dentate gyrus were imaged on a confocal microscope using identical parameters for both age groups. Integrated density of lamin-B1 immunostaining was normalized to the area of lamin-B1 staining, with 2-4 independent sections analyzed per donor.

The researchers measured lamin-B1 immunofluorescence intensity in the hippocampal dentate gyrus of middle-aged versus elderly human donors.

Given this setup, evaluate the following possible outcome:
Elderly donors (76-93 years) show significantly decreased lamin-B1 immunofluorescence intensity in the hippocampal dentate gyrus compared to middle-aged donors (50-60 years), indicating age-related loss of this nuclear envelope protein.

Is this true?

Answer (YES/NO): YES